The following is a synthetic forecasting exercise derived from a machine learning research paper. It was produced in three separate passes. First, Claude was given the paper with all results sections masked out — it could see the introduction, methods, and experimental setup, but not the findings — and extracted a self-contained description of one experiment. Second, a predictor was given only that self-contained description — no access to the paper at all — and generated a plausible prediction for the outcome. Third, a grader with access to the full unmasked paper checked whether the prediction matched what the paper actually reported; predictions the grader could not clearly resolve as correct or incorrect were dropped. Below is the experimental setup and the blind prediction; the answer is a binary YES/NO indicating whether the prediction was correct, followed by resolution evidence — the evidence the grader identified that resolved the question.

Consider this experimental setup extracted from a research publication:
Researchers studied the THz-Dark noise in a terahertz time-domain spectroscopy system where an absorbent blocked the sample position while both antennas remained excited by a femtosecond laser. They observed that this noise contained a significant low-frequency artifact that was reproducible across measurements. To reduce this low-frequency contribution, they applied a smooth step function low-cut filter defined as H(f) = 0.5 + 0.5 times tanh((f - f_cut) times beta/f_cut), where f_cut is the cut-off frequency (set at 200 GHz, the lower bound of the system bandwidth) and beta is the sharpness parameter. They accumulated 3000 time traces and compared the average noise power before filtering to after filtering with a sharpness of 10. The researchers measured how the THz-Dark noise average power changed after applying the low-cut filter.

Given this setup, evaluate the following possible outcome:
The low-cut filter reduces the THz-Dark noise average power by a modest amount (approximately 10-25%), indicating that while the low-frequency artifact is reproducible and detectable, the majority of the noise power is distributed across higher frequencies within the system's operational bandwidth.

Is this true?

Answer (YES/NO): NO